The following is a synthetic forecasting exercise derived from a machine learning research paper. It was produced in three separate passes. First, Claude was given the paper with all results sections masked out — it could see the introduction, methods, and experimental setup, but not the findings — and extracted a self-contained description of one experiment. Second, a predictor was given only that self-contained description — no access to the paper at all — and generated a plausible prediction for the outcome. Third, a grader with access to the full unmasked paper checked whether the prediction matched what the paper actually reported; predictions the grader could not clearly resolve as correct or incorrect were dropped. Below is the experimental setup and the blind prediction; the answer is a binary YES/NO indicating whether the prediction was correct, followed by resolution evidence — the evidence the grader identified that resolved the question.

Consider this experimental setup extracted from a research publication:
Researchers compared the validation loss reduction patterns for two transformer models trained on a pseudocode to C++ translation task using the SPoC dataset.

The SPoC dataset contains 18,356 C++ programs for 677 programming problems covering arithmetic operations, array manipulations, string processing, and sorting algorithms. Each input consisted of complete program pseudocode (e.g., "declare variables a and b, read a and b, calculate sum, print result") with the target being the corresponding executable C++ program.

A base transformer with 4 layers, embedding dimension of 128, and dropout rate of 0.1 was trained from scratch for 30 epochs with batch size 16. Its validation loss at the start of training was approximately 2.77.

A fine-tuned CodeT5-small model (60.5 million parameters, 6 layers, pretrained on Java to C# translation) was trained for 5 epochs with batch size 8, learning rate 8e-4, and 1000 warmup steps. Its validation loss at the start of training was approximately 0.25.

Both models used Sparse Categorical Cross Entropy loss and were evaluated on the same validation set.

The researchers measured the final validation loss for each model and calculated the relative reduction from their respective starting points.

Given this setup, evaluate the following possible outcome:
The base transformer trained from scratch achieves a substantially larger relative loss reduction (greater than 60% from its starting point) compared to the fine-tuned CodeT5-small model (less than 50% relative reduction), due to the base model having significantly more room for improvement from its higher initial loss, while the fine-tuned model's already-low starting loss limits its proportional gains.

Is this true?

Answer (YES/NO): NO